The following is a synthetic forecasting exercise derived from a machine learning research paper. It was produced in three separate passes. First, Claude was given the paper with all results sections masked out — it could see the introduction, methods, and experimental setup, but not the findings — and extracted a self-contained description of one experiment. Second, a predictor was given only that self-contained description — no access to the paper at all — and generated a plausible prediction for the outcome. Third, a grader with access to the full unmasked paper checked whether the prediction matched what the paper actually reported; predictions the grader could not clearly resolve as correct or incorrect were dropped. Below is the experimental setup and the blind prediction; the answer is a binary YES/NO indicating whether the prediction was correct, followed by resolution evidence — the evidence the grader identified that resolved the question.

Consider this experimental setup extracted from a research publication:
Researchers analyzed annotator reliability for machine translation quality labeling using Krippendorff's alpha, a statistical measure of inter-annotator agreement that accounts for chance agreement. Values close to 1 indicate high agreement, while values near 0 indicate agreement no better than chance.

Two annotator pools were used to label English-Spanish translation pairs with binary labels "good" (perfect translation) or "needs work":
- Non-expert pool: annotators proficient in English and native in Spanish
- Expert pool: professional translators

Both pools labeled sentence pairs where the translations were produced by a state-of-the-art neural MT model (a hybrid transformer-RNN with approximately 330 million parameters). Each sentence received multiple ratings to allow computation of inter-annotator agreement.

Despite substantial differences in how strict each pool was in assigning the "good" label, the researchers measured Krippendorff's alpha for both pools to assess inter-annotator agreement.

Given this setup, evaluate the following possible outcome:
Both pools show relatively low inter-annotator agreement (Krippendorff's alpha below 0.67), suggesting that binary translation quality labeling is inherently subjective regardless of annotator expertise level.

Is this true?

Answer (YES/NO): YES